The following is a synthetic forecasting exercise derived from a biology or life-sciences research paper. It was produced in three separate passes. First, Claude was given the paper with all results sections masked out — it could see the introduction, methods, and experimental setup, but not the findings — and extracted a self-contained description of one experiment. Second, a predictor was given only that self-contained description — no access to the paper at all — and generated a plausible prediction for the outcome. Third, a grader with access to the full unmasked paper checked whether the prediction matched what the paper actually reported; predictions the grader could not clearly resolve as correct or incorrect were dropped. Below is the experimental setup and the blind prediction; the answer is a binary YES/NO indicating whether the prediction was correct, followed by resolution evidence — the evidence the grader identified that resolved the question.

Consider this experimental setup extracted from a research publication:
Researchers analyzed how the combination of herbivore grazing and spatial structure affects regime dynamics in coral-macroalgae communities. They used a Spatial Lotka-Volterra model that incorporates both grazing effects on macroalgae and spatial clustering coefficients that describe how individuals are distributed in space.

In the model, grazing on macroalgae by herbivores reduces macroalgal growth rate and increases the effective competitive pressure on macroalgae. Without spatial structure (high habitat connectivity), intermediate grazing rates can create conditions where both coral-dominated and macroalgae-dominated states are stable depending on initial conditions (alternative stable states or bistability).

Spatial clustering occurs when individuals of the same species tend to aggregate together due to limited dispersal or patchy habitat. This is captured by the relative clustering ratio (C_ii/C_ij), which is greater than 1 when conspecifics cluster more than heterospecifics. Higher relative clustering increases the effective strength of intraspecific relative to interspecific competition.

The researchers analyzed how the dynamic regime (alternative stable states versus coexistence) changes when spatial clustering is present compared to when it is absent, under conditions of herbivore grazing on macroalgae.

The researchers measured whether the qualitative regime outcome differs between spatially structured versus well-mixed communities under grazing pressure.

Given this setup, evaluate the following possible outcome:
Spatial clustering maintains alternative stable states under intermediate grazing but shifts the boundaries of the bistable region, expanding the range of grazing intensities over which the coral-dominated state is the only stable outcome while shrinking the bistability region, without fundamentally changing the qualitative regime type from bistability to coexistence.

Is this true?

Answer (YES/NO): NO